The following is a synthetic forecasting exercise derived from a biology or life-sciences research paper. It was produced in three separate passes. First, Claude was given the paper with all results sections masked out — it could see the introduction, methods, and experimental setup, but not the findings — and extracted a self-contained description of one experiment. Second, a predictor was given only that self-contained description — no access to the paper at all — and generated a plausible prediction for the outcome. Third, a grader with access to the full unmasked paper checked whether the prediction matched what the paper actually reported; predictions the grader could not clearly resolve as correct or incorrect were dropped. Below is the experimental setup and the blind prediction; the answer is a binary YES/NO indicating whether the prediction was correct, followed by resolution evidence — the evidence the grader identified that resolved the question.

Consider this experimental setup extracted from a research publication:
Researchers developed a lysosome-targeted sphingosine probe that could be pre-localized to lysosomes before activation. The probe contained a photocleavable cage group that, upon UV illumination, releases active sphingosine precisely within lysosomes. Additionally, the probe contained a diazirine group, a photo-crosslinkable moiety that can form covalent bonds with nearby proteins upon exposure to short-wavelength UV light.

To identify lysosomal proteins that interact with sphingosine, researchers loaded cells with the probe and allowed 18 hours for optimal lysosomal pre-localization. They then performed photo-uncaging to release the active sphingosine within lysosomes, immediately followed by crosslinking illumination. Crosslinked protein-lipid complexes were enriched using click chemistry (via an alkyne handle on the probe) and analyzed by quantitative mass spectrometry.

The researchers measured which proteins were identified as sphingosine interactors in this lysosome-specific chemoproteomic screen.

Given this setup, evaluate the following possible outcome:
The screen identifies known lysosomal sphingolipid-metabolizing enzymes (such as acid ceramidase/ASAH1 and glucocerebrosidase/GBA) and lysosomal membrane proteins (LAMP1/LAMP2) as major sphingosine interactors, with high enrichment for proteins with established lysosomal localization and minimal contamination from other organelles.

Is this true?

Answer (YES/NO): NO